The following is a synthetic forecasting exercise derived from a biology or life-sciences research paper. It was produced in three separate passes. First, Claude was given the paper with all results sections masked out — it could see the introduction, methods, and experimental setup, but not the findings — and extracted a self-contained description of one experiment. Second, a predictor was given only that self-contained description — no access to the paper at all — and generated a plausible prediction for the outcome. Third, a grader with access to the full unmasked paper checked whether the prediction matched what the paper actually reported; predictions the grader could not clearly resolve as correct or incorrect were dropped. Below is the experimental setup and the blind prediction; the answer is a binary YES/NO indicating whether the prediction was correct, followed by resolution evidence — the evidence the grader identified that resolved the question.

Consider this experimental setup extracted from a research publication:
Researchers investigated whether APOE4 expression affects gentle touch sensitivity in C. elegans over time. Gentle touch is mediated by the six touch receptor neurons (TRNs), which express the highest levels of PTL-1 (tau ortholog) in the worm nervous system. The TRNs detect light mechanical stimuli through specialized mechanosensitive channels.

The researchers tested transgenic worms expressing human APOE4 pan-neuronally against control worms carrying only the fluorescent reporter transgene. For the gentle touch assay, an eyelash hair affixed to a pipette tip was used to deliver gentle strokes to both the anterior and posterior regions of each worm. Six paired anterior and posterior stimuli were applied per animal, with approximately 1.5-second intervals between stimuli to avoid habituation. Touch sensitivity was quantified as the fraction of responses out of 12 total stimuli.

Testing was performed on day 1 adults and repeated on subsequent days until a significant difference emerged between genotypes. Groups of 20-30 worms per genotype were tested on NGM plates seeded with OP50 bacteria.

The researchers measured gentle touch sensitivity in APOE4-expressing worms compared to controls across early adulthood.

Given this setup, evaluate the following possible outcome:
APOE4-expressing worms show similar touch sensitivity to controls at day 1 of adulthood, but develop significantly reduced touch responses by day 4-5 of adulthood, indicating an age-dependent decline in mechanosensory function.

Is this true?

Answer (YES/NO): NO